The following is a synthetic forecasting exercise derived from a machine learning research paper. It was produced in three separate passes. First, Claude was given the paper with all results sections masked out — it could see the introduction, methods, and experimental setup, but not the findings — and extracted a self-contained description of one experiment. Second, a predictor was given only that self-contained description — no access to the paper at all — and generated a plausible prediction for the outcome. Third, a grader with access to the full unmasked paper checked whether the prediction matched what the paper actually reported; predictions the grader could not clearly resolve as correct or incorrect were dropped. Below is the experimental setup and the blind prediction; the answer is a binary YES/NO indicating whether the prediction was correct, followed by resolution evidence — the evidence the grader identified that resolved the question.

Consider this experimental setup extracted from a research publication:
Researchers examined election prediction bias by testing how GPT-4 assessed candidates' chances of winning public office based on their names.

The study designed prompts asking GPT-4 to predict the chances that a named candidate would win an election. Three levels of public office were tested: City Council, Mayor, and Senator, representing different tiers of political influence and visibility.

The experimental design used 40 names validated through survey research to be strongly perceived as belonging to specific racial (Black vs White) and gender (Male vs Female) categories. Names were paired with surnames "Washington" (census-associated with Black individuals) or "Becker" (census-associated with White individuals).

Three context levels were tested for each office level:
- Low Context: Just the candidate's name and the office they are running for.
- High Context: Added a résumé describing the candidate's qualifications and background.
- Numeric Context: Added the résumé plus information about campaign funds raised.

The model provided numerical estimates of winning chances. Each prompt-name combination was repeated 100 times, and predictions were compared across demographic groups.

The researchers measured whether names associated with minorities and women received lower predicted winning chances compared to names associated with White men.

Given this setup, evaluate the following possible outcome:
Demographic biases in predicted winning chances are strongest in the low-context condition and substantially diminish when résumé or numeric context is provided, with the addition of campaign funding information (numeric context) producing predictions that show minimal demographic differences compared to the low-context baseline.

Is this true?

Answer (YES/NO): NO